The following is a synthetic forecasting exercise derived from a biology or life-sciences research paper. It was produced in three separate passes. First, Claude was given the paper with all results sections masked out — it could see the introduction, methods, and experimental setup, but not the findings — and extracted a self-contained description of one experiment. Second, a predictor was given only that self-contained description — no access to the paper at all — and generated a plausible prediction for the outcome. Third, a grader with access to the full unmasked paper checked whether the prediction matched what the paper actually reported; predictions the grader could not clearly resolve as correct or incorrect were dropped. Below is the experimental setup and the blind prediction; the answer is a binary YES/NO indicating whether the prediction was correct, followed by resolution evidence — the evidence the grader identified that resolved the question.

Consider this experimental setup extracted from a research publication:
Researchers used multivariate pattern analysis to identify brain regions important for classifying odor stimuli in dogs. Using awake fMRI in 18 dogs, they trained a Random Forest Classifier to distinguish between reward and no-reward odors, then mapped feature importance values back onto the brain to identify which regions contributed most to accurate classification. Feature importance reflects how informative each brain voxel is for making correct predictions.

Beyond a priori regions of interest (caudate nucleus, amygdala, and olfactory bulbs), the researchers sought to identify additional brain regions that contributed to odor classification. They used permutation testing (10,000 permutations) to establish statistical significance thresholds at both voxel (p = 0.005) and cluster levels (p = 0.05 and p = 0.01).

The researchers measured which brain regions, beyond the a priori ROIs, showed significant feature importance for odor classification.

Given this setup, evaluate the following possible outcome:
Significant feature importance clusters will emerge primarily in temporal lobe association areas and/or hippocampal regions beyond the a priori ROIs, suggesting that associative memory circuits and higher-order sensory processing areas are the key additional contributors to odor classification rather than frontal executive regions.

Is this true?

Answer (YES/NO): NO